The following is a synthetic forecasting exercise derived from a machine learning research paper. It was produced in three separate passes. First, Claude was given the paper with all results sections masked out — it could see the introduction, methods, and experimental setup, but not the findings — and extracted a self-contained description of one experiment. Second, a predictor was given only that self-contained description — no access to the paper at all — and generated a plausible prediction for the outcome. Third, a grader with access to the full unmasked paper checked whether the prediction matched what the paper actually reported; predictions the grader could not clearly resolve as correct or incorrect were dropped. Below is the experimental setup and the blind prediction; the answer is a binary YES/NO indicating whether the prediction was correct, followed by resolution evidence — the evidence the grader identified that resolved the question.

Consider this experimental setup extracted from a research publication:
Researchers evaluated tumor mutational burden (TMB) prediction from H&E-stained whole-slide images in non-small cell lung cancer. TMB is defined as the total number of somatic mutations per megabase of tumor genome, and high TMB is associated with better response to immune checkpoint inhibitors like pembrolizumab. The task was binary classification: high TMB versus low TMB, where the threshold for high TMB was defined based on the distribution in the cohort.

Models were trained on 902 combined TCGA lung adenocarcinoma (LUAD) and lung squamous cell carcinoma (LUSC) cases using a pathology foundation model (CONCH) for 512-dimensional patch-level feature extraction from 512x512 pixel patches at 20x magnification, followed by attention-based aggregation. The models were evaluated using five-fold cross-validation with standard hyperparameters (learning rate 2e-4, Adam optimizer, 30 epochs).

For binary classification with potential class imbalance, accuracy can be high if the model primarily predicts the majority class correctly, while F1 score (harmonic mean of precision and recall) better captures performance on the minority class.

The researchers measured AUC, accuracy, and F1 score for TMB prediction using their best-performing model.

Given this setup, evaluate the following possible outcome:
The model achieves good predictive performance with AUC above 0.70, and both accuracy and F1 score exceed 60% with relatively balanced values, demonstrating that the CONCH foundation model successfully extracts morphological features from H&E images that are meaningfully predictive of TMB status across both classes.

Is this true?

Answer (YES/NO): NO